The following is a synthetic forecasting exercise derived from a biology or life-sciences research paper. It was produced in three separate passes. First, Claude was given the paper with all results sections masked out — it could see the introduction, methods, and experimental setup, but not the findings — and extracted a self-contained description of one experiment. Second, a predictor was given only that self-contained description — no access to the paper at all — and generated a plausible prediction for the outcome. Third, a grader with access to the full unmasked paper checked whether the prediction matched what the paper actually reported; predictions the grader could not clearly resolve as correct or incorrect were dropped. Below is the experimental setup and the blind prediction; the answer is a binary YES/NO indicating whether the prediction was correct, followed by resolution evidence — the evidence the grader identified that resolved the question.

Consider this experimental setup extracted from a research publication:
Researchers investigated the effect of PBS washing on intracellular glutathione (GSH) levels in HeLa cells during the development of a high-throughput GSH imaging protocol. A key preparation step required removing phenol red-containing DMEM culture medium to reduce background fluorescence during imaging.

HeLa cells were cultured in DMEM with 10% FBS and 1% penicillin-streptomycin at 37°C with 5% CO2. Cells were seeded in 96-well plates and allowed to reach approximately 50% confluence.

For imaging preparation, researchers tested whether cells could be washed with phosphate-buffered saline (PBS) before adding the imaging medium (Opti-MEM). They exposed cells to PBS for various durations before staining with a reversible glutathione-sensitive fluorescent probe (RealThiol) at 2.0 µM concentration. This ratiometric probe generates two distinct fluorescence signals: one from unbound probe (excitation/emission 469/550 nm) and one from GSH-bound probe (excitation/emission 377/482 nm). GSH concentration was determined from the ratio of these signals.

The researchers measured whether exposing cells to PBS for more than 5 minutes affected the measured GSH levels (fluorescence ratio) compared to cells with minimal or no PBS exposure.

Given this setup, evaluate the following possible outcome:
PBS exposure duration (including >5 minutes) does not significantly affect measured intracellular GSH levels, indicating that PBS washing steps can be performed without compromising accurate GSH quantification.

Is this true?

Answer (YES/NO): NO